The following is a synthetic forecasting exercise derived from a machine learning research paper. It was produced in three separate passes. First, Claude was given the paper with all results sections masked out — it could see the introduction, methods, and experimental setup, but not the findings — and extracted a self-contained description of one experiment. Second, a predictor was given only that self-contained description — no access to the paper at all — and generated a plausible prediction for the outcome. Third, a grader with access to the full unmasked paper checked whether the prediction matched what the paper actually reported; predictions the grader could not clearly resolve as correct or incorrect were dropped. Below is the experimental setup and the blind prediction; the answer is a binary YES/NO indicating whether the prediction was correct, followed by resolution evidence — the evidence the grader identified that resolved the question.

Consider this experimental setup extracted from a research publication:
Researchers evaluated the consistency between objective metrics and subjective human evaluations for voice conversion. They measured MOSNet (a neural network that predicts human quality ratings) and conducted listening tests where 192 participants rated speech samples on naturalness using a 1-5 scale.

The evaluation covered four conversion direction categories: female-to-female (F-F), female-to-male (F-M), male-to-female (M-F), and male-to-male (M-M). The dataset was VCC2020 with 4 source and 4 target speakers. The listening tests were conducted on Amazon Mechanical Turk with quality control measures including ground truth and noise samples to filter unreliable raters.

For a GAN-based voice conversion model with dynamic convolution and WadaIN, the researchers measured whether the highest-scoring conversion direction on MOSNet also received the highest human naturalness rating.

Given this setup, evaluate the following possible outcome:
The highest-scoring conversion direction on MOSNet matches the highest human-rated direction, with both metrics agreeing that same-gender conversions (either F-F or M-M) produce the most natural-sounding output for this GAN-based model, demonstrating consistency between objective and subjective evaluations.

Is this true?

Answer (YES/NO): NO